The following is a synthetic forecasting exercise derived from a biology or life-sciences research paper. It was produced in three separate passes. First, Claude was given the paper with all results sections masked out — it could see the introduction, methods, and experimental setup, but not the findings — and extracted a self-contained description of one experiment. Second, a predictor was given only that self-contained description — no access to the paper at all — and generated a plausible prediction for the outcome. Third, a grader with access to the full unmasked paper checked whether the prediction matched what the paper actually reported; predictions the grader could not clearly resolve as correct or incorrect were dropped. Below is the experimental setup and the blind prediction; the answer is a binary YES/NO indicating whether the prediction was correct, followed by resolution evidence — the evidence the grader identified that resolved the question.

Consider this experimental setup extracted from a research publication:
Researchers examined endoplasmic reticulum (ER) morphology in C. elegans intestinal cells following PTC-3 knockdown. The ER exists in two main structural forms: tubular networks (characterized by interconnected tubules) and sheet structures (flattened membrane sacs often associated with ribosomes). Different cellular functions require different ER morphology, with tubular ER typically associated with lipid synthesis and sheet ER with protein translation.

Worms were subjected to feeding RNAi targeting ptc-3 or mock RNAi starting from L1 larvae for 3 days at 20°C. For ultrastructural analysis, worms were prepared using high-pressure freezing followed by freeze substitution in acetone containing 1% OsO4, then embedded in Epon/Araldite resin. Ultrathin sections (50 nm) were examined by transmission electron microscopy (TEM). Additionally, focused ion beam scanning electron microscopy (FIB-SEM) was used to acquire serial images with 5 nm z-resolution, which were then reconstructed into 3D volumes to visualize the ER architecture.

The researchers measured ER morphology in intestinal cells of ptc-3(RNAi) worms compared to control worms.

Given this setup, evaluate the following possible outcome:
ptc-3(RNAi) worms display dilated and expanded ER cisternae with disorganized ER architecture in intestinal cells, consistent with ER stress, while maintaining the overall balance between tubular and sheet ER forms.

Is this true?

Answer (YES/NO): NO